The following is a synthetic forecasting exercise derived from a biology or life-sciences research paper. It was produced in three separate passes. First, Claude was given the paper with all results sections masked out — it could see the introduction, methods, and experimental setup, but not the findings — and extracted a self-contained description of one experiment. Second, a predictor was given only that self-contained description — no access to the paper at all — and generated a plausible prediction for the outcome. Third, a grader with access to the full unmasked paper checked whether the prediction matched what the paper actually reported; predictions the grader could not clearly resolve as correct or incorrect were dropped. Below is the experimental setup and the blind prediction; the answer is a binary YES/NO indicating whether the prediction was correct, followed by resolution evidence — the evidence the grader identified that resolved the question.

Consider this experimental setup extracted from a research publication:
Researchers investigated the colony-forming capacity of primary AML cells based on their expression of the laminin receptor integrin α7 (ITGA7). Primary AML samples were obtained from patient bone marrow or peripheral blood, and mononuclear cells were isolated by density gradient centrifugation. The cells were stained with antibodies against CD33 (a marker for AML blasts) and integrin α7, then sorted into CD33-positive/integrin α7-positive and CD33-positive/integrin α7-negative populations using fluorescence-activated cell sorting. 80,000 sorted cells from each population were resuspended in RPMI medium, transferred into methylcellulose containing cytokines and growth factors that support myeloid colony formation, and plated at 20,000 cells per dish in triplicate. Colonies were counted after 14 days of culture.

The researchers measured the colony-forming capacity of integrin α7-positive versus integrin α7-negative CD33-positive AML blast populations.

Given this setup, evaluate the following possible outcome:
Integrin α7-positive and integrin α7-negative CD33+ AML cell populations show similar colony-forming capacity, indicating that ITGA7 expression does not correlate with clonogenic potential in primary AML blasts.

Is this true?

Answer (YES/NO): NO